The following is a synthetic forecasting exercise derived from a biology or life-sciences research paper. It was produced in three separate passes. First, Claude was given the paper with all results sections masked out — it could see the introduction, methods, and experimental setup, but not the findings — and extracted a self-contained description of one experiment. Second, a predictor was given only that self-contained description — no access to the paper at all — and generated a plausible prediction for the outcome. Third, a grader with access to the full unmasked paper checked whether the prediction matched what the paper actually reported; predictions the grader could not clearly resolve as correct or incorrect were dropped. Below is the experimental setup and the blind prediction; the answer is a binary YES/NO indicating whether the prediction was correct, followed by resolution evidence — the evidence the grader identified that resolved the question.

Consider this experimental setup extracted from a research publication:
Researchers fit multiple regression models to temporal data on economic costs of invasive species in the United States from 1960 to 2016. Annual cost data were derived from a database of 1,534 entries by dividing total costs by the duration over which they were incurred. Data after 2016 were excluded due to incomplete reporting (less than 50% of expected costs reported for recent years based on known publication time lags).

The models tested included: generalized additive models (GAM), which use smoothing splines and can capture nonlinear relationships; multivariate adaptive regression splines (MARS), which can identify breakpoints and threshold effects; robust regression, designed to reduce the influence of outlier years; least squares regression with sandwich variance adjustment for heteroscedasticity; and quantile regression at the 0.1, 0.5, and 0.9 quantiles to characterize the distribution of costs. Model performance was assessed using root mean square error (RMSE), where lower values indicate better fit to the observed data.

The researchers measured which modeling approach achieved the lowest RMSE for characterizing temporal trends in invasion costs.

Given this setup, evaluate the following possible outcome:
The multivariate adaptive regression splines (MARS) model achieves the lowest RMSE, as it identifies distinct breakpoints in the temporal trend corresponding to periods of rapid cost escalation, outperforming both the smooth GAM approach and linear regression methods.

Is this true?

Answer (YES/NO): NO